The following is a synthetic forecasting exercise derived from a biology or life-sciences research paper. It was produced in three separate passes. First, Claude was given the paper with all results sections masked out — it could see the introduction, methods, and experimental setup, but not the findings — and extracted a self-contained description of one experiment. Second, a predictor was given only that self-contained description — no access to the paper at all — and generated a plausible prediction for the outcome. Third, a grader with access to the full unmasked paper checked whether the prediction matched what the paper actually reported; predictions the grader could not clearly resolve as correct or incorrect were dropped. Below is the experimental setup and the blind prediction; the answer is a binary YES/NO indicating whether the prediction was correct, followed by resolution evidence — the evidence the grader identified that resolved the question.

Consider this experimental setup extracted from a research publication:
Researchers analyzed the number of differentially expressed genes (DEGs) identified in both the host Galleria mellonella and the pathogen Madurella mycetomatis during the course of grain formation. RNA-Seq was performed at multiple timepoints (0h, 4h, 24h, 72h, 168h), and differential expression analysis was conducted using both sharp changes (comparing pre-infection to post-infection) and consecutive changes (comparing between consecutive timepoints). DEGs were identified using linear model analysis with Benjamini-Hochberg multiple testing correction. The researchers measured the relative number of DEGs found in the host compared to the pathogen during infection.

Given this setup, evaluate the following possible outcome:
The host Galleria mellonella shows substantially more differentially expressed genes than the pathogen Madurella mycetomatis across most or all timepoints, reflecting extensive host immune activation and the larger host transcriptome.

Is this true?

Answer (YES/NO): YES